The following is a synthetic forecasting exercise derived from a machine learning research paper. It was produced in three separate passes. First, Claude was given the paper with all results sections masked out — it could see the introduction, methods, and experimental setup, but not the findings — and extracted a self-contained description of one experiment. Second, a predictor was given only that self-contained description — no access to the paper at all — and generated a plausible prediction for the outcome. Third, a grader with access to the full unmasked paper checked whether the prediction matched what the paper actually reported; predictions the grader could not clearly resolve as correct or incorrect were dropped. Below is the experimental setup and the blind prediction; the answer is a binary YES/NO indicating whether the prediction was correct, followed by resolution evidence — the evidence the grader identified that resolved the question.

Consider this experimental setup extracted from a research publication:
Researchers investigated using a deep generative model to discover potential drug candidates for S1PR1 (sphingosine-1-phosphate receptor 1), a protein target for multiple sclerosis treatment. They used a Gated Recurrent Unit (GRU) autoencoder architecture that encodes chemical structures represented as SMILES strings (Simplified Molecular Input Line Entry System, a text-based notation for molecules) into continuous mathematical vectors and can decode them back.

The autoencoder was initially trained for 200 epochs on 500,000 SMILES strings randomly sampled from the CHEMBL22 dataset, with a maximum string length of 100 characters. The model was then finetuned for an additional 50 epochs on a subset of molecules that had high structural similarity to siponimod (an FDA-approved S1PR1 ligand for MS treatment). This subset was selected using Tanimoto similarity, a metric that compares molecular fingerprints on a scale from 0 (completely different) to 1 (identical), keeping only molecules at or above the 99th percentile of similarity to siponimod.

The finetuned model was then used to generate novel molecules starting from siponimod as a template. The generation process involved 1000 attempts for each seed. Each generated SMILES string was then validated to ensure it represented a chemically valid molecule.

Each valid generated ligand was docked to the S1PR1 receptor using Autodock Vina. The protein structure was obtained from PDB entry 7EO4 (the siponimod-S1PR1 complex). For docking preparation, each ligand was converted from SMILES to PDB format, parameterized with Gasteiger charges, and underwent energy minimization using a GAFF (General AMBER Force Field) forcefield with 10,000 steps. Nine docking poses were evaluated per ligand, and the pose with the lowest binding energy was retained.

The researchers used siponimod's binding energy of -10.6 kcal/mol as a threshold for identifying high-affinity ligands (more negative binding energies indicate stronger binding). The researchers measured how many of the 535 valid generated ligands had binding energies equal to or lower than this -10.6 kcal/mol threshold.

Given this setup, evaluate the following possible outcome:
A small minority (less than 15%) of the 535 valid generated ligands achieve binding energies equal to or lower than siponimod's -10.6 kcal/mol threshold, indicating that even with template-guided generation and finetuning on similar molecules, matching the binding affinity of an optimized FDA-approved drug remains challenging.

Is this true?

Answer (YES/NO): YES